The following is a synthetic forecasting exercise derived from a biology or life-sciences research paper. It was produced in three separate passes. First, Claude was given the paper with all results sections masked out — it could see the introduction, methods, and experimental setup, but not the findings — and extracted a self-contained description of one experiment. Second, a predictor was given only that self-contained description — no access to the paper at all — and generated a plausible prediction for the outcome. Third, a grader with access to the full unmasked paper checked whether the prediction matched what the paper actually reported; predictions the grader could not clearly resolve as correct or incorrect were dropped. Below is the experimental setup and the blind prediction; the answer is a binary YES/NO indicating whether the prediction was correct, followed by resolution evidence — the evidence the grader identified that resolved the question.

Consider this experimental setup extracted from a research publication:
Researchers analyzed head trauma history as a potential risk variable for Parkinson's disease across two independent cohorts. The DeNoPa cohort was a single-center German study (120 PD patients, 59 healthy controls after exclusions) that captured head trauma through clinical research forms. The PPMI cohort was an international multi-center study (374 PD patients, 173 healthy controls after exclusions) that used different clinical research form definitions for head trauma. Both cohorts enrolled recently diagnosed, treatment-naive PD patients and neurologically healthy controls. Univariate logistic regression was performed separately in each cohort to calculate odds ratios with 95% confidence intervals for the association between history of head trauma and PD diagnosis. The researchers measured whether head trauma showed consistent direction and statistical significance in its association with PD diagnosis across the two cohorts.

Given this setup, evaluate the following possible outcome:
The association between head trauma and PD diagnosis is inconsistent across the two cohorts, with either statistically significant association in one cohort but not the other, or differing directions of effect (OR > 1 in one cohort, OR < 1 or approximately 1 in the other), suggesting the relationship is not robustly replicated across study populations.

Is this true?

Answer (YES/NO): YES